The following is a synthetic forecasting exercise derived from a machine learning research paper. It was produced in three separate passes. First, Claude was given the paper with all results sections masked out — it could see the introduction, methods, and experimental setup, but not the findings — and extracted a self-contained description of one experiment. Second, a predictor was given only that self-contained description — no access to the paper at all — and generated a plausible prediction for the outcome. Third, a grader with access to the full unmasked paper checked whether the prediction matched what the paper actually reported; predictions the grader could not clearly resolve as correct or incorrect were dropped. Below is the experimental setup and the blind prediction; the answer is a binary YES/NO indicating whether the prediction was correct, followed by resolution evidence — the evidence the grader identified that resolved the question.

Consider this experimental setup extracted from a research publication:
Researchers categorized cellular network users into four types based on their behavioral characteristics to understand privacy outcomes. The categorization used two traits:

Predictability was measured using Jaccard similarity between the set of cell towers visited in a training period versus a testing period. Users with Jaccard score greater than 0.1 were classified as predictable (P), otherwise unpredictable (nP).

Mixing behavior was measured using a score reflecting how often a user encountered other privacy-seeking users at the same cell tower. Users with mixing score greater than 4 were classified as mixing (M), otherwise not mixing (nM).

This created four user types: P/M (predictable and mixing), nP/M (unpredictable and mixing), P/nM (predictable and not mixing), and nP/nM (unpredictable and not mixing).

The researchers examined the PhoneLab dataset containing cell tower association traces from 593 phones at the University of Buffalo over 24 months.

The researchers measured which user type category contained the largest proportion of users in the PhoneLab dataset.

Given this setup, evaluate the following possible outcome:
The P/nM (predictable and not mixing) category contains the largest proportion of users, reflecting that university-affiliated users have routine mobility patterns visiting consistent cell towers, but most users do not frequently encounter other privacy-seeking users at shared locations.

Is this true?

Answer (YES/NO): YES